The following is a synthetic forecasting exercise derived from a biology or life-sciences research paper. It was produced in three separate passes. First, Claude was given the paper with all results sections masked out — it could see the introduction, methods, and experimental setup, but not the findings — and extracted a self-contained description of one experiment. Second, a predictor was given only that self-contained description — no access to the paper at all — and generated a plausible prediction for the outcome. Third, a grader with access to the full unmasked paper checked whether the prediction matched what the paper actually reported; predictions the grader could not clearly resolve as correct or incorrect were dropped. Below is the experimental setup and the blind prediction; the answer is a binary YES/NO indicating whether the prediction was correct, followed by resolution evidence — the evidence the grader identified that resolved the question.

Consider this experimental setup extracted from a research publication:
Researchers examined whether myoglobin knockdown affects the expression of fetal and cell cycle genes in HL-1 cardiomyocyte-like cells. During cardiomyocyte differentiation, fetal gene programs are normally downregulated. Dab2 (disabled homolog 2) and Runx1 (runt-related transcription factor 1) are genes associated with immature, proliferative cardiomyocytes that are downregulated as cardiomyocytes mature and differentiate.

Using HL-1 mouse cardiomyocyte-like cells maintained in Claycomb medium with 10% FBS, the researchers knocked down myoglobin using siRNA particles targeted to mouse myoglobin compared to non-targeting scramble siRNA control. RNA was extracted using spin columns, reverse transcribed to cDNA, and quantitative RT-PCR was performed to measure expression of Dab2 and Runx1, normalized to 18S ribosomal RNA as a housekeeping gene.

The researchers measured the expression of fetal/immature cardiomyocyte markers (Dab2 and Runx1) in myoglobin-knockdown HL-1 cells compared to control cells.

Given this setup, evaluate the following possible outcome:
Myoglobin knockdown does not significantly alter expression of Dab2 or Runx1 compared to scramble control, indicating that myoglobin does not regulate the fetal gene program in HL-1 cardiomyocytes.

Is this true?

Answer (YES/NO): NO